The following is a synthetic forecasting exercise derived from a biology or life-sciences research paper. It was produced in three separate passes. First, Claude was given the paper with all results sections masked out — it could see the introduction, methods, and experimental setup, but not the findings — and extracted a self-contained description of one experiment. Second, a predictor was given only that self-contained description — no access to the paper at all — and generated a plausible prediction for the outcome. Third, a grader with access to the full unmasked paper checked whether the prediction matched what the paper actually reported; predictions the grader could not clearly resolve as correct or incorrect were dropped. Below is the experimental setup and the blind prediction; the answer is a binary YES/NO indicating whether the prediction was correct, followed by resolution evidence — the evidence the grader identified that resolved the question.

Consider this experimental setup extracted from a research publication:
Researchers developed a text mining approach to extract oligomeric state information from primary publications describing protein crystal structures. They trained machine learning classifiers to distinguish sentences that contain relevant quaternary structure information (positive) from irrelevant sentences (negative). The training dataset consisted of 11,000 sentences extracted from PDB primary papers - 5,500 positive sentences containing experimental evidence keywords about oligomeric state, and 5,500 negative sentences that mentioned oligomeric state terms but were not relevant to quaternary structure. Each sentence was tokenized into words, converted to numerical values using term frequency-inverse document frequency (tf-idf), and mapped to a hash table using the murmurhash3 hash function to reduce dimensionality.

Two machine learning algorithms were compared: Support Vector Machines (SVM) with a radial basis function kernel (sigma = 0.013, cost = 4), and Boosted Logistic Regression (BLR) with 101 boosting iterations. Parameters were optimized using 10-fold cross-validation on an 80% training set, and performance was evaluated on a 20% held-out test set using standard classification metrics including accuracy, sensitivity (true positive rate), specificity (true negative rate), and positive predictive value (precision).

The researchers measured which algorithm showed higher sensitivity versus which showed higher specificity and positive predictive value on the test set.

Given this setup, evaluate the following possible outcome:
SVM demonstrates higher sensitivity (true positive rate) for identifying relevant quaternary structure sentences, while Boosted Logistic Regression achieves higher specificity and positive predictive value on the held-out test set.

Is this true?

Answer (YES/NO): YES